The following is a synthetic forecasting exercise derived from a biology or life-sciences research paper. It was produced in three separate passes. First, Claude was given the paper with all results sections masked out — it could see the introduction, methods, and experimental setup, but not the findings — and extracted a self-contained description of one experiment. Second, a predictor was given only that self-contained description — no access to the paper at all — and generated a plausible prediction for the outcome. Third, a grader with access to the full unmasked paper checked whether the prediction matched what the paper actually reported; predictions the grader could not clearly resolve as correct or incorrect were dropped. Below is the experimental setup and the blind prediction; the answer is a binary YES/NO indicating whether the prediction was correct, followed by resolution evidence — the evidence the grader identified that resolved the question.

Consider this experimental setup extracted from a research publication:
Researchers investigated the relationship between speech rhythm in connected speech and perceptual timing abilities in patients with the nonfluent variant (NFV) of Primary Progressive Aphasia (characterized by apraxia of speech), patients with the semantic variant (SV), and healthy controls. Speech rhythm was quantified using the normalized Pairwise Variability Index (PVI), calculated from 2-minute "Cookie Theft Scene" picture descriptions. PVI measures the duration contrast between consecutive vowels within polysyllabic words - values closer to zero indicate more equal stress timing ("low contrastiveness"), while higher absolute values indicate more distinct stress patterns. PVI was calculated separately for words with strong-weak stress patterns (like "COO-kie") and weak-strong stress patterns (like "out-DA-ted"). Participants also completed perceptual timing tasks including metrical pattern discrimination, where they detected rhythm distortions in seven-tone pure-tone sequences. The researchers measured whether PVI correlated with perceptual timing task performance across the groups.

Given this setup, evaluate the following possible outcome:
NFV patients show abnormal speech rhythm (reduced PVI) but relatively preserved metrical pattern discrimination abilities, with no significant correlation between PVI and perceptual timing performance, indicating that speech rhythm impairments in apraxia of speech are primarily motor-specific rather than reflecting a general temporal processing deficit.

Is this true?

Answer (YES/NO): NO